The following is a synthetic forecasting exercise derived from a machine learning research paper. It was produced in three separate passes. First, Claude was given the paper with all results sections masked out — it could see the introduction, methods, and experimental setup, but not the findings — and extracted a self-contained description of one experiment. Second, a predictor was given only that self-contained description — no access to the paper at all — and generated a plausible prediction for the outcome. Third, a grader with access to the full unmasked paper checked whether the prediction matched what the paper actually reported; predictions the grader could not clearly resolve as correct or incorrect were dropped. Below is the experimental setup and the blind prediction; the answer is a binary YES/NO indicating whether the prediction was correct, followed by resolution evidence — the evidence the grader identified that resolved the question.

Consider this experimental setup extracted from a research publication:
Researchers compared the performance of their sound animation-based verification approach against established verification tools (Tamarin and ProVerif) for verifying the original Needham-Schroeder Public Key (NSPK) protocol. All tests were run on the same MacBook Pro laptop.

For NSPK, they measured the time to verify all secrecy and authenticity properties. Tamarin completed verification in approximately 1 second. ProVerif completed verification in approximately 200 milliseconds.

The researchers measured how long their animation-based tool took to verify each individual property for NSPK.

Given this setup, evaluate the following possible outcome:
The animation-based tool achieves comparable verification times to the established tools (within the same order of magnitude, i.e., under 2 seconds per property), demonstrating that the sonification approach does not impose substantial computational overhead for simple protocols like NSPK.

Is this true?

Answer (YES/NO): NO